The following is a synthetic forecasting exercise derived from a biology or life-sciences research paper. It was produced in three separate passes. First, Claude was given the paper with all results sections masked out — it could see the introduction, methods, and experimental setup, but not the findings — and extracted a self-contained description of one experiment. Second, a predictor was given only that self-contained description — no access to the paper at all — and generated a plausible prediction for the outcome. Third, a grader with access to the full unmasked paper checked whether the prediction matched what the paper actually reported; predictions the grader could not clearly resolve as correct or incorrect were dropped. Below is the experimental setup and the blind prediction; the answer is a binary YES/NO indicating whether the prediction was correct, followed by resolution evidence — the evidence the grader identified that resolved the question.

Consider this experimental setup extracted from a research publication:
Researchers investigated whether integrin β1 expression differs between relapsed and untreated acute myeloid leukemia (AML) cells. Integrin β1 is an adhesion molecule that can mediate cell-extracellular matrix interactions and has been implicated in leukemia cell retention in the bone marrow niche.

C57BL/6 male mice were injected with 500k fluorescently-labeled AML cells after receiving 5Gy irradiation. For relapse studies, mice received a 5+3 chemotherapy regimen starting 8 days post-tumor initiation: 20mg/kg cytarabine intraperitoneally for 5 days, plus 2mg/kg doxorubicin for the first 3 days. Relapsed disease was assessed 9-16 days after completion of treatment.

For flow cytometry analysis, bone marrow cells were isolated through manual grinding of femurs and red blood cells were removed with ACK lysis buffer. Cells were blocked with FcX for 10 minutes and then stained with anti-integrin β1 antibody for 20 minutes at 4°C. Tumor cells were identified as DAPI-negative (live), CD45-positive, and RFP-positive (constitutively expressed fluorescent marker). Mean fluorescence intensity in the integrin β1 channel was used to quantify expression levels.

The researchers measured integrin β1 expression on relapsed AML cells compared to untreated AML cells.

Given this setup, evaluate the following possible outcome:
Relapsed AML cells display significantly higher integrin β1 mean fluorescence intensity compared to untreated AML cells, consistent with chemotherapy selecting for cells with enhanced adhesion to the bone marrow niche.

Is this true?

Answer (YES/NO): YES